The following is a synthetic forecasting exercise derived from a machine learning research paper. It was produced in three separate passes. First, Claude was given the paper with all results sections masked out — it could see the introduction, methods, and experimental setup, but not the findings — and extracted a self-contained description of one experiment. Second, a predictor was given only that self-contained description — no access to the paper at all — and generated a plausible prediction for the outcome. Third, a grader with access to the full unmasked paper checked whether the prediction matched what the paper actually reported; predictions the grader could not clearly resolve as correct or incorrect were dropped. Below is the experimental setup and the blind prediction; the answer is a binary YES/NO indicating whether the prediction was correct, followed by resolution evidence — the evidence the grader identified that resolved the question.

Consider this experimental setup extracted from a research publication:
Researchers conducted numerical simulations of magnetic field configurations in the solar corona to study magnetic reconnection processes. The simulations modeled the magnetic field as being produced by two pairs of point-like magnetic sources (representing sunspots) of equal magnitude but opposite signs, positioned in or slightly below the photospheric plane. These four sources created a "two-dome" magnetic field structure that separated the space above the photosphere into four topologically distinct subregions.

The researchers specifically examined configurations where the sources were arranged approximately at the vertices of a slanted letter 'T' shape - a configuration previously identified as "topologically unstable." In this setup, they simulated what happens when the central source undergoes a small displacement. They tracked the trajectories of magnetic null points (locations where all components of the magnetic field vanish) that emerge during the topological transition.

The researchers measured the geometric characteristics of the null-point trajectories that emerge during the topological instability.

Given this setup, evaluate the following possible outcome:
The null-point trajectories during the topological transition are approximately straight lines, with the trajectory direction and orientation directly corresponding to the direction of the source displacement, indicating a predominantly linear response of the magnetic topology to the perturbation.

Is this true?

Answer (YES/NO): NO